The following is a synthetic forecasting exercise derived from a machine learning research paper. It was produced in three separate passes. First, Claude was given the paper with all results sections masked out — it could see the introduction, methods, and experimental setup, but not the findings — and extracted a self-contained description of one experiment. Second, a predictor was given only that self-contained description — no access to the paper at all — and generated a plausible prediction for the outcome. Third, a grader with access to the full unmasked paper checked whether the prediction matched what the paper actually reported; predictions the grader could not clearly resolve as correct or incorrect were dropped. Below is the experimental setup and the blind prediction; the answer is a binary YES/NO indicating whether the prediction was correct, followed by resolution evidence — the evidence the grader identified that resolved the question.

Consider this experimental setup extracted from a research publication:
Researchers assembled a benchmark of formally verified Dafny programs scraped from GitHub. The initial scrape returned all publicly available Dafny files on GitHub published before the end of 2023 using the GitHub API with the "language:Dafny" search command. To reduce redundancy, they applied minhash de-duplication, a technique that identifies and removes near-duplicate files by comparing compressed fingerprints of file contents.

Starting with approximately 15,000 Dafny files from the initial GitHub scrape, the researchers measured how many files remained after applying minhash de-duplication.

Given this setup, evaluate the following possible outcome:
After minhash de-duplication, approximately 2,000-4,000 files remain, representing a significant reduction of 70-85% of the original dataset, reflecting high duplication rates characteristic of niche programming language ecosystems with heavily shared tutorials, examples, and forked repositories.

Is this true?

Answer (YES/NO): NO